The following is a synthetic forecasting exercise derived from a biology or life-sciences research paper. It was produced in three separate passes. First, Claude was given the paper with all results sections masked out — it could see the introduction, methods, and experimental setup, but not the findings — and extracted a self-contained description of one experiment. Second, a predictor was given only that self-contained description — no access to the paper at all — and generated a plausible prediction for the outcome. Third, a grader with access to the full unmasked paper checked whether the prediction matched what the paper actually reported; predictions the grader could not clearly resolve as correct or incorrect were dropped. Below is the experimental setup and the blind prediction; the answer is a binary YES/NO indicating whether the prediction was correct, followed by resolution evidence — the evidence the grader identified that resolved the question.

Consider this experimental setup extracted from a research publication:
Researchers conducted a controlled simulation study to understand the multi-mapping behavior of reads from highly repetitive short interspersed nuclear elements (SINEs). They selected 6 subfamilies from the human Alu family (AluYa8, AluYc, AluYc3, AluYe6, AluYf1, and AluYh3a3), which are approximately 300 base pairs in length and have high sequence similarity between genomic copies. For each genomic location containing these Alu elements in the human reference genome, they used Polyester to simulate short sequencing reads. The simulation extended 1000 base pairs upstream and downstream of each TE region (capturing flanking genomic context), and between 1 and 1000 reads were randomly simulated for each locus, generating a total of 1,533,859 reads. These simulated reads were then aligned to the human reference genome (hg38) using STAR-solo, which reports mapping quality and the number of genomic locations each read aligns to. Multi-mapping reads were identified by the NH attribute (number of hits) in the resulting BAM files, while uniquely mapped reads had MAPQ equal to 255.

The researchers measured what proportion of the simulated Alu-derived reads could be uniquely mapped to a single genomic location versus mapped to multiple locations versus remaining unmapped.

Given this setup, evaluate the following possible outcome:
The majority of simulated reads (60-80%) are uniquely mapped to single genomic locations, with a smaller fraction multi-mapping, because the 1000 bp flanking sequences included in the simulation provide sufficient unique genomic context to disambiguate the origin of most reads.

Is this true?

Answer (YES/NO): NO